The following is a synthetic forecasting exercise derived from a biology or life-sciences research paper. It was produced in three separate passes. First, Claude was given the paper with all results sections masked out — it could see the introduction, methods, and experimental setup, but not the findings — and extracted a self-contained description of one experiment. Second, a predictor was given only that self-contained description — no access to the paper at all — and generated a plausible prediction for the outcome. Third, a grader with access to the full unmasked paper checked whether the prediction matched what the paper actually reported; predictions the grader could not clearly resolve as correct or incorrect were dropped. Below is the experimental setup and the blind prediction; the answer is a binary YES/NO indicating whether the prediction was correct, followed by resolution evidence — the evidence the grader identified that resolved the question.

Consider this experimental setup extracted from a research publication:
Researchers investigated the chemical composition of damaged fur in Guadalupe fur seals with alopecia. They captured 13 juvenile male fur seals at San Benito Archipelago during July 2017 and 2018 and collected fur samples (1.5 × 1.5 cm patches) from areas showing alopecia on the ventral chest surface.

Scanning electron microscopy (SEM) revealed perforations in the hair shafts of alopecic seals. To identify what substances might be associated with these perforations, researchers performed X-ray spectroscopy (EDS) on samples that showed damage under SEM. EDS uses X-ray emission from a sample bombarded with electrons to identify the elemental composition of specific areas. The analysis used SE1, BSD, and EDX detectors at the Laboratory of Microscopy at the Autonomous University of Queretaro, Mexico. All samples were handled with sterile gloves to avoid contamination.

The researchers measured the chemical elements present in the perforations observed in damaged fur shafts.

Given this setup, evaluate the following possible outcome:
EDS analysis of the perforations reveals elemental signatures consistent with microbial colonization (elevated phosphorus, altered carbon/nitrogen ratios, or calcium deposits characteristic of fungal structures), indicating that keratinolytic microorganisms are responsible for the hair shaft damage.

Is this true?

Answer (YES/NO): NO